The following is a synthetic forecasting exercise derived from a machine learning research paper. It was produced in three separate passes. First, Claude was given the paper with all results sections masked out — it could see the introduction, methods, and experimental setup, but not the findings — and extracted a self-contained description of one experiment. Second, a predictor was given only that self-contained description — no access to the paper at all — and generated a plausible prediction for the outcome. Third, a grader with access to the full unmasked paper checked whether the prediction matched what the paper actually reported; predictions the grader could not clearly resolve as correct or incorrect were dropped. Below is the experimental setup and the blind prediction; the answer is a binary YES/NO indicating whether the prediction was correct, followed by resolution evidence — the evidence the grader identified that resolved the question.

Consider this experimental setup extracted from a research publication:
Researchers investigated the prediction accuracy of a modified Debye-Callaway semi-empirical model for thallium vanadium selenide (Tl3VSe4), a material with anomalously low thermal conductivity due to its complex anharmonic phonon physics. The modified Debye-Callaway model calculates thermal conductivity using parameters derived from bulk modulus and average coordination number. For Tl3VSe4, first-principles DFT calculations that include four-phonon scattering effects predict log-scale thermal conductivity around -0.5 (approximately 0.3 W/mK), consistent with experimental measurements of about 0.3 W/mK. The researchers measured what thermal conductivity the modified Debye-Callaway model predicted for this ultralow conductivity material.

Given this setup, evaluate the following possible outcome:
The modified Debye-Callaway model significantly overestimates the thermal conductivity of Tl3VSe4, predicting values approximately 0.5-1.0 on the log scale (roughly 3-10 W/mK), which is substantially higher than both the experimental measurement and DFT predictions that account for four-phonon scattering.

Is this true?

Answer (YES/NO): NO